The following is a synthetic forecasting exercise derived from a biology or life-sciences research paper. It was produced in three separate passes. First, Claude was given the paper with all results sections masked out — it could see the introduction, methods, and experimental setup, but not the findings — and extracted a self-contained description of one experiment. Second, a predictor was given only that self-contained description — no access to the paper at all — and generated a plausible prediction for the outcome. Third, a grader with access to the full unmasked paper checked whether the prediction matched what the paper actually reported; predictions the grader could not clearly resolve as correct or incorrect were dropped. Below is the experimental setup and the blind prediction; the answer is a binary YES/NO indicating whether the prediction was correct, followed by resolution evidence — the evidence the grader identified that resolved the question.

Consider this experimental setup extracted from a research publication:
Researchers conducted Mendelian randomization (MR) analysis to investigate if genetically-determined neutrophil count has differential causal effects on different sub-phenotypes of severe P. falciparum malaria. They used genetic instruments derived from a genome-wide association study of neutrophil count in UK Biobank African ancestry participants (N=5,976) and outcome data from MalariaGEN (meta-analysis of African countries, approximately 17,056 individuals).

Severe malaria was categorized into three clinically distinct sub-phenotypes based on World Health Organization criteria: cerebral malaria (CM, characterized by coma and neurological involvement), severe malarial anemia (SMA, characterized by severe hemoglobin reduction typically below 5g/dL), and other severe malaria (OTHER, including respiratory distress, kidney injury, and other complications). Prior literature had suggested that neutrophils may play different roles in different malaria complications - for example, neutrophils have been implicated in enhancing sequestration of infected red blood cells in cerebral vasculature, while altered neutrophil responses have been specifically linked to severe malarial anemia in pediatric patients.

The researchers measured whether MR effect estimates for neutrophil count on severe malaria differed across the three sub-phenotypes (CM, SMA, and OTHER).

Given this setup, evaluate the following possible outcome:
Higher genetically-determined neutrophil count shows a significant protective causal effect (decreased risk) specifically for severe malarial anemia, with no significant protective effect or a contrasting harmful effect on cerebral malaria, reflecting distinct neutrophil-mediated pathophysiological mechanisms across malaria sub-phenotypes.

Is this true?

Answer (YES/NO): NO